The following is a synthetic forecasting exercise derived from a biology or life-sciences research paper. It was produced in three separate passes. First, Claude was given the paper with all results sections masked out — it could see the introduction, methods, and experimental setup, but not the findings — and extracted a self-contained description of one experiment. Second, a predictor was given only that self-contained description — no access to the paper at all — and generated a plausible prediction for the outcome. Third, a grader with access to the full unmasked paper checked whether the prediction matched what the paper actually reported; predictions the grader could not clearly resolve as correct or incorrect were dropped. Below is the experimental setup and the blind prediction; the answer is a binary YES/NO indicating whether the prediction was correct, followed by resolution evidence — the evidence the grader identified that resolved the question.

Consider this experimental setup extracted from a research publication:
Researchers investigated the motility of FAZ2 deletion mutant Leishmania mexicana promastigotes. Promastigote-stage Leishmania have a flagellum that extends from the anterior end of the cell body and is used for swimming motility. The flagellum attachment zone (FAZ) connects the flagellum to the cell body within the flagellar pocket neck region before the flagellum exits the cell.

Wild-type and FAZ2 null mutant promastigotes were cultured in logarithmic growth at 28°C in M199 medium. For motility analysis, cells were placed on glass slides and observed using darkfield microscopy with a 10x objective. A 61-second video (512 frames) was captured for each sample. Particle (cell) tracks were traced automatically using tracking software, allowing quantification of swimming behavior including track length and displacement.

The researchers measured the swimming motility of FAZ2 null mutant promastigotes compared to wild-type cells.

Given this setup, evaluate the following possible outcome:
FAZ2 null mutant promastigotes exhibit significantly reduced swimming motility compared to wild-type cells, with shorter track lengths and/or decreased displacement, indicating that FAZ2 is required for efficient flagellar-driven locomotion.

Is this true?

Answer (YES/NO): YES